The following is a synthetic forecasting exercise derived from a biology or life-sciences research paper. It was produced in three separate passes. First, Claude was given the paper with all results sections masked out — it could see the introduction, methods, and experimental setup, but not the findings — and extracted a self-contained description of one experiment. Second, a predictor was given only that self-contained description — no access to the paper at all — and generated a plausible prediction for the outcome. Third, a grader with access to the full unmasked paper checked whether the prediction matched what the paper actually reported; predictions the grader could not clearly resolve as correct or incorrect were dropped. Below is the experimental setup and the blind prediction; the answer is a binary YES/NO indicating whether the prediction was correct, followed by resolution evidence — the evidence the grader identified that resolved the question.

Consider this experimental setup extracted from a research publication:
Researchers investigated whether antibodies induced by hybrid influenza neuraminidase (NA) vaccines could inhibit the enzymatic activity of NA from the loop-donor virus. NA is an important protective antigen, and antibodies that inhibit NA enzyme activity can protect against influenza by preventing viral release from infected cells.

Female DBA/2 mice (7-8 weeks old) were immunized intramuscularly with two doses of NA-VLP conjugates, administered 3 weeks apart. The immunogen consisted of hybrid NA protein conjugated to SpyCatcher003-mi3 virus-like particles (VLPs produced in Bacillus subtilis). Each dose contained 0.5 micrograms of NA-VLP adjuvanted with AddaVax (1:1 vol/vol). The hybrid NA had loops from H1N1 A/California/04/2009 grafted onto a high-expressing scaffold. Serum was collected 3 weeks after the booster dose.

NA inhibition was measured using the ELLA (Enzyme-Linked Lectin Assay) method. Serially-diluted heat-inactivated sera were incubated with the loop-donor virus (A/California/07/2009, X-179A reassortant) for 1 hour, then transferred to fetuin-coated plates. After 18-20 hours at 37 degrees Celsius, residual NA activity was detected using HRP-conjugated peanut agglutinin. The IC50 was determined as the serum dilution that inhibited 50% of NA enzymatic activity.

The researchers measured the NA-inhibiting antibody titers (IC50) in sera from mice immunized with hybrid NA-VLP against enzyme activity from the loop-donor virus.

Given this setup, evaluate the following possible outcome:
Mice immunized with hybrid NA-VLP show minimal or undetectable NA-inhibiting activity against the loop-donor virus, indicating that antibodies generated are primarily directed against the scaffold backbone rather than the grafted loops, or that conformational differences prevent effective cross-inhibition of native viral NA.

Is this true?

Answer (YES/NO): NO